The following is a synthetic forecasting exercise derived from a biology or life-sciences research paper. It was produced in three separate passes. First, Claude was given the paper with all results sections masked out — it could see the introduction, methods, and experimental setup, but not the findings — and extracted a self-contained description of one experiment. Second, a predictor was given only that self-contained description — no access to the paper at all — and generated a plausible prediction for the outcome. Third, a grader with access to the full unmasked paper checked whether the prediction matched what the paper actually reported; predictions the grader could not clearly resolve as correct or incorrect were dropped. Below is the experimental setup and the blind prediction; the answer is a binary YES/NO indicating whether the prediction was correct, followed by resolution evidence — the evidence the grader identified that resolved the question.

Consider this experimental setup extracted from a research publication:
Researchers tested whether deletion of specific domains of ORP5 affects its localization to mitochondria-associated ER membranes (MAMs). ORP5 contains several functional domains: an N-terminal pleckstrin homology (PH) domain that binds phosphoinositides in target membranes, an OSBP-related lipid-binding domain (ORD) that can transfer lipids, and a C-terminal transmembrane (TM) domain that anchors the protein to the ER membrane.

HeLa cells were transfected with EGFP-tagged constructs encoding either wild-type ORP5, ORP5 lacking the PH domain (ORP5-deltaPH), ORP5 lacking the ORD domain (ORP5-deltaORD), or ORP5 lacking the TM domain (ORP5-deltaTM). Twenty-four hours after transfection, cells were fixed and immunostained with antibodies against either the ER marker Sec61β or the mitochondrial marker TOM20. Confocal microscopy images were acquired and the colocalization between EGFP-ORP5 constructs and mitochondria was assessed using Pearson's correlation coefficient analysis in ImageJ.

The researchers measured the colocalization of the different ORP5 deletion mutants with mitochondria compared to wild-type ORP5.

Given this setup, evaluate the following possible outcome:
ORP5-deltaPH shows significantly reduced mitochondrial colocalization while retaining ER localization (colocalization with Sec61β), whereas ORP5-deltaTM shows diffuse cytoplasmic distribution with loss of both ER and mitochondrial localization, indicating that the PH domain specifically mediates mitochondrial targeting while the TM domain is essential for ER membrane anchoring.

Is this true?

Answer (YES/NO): NO